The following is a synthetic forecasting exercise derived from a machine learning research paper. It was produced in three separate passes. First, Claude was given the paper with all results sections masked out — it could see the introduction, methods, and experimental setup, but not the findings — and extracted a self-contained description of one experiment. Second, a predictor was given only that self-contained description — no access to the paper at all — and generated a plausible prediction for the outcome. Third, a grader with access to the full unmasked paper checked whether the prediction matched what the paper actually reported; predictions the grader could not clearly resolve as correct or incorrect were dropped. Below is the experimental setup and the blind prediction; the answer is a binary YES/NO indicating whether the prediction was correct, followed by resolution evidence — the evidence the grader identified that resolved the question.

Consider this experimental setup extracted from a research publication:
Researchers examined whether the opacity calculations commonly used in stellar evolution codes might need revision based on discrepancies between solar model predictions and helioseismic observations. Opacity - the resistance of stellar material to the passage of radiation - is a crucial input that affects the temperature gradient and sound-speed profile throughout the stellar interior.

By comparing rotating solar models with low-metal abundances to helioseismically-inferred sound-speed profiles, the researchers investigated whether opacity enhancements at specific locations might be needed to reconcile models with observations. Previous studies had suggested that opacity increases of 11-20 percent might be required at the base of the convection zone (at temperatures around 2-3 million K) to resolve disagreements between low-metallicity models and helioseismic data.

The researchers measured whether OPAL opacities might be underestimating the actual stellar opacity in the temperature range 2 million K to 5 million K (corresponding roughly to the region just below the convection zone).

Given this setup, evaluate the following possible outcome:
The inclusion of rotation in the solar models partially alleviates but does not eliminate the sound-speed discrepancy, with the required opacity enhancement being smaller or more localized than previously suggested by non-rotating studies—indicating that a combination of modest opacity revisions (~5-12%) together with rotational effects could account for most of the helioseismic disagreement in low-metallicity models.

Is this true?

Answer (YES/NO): NO